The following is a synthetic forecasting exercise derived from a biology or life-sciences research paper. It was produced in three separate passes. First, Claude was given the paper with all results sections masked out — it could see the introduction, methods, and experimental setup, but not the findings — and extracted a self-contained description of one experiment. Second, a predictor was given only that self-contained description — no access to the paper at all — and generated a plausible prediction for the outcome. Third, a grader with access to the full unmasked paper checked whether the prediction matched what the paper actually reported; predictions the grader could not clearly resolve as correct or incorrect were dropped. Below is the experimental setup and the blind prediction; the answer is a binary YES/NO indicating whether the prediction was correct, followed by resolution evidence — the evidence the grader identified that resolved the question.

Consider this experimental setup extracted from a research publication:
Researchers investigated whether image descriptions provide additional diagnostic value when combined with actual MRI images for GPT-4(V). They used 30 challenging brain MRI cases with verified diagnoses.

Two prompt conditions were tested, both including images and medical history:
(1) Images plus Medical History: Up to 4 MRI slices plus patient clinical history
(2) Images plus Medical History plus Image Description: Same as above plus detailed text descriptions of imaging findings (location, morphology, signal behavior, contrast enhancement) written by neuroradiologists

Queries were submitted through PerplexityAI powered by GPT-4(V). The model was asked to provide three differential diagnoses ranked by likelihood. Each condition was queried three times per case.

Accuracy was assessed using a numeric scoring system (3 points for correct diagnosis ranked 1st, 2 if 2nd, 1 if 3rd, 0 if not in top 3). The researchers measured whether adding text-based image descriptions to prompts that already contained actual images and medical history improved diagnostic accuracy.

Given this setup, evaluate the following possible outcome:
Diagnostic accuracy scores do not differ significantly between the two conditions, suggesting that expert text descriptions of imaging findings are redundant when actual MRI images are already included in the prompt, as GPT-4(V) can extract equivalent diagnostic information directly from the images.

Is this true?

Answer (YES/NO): NO